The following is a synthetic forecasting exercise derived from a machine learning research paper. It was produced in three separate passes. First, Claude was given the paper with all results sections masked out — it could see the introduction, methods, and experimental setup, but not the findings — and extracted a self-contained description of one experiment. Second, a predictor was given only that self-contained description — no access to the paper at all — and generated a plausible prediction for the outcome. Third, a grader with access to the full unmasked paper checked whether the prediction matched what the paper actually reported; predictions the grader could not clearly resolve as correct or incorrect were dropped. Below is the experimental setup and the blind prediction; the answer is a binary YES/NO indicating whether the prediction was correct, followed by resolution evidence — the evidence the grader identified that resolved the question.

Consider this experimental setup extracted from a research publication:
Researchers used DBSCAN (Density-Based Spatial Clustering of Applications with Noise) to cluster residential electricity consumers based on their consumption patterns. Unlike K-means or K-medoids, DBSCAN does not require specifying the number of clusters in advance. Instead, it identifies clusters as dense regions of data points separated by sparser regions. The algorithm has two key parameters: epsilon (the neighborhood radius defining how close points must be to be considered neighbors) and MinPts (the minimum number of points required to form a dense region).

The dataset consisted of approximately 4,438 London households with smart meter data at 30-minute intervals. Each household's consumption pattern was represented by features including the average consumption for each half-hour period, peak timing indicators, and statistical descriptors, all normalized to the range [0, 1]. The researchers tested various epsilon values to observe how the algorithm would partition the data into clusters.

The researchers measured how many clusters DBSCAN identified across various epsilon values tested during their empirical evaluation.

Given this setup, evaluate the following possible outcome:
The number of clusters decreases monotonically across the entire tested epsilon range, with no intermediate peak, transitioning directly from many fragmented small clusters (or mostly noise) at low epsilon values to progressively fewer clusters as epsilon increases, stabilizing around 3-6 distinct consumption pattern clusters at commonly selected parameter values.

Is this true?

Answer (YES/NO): NO